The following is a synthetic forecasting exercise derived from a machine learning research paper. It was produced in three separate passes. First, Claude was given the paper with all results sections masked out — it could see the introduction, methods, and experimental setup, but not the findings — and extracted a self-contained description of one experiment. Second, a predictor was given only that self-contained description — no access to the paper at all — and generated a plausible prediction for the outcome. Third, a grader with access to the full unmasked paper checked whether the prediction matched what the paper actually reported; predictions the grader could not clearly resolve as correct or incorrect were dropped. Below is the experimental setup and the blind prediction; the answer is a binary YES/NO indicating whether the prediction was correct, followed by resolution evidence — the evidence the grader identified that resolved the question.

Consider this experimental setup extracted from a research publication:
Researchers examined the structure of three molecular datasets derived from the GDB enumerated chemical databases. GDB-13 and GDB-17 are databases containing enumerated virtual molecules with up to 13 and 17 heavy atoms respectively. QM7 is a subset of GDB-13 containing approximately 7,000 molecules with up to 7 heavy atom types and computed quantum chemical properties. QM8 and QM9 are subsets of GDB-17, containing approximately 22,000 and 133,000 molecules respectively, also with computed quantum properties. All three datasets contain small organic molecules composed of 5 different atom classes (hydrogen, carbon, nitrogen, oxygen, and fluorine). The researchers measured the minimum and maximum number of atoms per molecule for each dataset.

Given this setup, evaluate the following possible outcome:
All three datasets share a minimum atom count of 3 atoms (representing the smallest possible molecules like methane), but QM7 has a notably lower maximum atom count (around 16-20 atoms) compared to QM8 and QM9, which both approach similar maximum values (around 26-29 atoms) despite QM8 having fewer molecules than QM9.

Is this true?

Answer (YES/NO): NO